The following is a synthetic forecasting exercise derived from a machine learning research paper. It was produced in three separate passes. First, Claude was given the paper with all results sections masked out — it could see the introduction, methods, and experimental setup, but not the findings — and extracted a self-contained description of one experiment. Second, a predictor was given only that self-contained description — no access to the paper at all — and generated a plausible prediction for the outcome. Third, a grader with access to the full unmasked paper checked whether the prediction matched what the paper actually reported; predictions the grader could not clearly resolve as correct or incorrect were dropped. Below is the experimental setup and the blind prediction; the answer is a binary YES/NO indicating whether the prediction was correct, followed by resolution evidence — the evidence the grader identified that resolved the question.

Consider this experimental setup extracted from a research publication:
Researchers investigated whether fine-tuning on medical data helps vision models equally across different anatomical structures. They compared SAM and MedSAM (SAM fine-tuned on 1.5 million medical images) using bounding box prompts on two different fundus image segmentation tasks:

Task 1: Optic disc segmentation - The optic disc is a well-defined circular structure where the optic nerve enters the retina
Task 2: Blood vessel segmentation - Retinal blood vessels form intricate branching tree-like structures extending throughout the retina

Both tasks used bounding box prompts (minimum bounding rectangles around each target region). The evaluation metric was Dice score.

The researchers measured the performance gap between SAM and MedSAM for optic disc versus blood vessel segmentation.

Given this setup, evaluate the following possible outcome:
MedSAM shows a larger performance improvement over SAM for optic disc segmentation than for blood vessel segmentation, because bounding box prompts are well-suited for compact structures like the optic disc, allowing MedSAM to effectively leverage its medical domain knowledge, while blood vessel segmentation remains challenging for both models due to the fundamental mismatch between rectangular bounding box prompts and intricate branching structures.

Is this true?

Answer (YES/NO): YES